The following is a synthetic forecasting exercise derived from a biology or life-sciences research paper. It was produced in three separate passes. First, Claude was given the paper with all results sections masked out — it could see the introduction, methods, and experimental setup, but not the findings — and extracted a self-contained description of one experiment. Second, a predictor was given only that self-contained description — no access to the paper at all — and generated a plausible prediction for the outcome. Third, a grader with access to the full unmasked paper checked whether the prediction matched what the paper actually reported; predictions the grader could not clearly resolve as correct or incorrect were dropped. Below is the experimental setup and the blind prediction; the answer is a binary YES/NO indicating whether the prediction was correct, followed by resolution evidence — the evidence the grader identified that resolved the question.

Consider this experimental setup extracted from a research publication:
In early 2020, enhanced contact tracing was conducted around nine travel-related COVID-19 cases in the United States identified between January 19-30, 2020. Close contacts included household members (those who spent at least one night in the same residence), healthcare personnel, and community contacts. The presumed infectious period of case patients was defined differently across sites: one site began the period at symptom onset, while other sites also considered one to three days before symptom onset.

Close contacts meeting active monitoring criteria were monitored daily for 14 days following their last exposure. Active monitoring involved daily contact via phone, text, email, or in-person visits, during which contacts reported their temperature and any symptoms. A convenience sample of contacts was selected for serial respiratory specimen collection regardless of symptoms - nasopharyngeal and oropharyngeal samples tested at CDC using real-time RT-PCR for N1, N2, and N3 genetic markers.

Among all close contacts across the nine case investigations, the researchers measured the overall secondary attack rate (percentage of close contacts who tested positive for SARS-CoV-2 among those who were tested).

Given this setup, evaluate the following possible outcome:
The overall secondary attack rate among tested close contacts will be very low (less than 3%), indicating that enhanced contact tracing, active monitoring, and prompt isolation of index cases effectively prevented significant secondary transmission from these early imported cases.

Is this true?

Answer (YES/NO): YES